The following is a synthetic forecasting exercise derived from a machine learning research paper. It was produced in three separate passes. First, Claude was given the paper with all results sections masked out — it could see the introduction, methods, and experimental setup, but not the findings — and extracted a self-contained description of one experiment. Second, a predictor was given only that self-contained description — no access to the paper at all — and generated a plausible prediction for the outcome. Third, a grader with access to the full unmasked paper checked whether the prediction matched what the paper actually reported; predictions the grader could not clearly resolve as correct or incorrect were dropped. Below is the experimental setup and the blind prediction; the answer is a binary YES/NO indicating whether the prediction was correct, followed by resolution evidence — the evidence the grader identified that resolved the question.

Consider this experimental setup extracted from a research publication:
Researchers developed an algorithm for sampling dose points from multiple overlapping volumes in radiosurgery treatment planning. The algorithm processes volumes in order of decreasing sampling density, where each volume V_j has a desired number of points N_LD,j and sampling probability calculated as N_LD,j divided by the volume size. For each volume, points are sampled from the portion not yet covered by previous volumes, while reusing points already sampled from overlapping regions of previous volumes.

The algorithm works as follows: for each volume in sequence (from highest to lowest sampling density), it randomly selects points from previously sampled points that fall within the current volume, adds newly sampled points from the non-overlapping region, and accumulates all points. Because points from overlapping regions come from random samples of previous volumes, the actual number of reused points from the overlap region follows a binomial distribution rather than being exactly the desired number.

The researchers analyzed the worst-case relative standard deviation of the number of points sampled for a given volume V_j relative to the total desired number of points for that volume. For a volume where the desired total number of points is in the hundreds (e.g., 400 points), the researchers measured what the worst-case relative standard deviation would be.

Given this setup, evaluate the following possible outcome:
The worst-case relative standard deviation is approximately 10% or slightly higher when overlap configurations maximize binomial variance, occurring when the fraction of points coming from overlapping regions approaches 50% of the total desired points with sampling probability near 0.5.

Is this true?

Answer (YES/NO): NO